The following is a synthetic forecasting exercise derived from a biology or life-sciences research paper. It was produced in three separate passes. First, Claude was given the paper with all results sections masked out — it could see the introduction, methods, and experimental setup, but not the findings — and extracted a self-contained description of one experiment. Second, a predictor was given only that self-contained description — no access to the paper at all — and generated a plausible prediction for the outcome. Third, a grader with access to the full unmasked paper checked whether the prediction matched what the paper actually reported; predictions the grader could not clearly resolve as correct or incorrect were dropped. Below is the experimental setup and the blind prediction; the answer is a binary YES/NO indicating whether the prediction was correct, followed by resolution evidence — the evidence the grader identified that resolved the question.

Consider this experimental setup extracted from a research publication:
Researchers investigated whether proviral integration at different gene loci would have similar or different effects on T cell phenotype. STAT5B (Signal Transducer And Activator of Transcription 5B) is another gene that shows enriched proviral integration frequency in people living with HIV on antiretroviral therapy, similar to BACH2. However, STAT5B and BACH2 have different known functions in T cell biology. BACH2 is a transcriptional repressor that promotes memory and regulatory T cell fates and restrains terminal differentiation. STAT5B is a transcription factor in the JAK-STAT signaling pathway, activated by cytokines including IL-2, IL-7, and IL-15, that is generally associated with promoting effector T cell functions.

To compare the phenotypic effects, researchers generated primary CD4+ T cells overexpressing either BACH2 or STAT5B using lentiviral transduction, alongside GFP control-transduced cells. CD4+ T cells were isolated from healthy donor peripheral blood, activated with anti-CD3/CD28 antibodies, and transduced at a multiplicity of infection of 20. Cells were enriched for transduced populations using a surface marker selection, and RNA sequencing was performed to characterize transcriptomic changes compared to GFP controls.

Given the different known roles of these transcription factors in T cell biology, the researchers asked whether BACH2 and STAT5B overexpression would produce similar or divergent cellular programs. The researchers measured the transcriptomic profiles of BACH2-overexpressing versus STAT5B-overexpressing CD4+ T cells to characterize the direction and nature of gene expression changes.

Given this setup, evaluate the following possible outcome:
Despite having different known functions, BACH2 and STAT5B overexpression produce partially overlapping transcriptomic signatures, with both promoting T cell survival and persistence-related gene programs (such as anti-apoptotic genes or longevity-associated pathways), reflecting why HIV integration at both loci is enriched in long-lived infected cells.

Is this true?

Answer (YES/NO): NO